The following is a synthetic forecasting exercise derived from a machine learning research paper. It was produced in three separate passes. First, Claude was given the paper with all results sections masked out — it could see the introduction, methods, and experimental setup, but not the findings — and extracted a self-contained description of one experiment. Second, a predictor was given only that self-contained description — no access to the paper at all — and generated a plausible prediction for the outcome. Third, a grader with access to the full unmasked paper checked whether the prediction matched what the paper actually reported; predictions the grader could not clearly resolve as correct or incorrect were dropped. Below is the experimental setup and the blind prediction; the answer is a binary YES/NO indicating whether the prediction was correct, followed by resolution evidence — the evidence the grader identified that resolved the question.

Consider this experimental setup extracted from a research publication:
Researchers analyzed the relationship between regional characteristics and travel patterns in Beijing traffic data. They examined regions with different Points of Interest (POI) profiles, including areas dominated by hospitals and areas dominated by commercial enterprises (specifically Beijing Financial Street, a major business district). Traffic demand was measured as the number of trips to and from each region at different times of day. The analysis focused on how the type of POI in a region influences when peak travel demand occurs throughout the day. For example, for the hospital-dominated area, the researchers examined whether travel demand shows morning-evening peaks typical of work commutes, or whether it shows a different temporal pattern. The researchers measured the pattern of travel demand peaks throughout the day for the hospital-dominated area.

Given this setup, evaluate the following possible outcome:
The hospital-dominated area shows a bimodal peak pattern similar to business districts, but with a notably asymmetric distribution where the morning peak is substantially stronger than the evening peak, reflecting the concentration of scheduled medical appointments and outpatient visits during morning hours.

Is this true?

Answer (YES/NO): NO